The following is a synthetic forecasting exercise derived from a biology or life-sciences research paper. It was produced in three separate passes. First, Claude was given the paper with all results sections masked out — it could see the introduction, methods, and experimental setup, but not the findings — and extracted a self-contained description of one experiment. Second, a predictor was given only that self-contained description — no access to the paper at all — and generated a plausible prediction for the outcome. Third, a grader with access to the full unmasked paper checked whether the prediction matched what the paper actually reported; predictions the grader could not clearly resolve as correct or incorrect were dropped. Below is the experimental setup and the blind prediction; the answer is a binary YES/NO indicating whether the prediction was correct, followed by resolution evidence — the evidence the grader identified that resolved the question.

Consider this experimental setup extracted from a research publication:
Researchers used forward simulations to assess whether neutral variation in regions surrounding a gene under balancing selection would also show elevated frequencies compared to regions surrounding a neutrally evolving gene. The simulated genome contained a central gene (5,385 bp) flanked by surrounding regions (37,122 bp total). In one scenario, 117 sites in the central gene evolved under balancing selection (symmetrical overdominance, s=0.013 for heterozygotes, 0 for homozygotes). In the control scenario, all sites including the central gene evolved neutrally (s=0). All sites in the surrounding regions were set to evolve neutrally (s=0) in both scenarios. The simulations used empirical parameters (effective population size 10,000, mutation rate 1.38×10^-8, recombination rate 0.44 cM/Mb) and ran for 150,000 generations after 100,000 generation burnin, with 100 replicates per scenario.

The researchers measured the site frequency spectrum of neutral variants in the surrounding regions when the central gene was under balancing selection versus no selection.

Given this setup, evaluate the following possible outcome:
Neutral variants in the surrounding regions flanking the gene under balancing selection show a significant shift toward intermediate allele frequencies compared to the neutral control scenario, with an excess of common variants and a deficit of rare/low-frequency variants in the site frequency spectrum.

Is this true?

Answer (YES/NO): YES